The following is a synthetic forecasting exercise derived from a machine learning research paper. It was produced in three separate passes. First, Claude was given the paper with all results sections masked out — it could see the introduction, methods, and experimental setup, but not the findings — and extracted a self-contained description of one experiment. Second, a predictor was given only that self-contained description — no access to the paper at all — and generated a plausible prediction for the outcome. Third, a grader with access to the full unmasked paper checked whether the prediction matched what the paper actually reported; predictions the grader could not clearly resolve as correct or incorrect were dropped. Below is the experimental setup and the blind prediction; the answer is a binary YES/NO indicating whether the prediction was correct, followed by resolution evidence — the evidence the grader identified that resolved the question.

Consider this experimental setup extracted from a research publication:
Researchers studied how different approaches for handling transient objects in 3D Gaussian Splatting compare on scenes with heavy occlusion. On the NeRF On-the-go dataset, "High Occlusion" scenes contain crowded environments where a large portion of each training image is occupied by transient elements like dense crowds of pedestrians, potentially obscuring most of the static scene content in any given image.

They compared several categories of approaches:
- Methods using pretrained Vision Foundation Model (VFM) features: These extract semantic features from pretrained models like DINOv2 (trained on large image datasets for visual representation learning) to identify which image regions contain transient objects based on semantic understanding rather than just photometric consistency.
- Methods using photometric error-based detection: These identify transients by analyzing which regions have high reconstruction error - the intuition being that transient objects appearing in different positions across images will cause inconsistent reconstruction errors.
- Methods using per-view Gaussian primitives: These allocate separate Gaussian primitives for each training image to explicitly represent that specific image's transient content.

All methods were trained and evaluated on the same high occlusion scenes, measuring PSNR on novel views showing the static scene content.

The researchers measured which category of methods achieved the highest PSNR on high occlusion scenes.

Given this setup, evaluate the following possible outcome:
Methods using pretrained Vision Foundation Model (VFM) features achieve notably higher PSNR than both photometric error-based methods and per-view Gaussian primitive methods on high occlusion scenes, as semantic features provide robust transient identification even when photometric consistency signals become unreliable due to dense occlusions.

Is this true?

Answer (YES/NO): NO